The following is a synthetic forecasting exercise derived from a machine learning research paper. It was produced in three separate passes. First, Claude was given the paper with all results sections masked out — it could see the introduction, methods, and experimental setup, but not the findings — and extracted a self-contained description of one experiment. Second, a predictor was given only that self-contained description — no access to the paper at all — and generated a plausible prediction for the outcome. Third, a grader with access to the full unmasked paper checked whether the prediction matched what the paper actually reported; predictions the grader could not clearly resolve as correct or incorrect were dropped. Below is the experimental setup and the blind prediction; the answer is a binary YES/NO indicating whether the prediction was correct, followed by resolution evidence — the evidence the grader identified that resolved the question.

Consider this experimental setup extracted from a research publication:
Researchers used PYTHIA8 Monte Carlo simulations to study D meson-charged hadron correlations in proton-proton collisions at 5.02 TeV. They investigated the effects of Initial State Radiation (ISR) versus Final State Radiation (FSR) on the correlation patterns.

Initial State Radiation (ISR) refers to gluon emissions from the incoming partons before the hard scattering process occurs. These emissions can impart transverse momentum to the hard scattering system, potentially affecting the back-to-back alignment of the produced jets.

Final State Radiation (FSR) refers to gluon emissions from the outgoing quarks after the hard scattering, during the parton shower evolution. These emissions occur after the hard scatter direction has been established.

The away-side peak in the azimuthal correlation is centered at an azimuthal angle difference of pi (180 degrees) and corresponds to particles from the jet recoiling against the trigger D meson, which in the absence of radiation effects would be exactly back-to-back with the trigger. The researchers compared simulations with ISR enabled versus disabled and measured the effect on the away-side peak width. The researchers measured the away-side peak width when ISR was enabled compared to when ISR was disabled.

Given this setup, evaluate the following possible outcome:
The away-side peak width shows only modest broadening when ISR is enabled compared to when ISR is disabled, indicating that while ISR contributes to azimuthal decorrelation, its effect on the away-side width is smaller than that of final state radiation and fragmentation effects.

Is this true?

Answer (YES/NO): NO